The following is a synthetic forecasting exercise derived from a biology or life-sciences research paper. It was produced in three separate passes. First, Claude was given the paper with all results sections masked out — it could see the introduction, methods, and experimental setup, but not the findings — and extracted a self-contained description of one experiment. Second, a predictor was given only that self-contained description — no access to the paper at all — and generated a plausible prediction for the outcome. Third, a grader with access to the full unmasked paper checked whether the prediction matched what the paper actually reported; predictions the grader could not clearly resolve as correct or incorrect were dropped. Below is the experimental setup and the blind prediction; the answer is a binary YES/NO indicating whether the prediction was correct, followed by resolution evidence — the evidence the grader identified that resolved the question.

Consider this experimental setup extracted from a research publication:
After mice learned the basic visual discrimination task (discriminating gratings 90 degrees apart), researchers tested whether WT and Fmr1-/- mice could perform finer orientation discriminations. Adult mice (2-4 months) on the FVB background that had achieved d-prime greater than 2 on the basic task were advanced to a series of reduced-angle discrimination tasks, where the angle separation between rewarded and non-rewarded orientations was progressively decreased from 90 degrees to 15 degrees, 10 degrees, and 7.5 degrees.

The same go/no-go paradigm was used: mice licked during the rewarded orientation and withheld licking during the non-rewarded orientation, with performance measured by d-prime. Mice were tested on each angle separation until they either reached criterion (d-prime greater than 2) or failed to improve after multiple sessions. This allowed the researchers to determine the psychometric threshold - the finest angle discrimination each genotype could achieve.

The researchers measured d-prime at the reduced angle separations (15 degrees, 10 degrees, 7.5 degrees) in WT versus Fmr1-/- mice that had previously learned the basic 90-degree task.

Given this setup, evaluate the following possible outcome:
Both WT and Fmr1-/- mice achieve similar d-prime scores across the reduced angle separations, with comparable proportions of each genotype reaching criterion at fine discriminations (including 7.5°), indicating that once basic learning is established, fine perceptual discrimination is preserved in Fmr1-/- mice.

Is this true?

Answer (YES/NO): NO